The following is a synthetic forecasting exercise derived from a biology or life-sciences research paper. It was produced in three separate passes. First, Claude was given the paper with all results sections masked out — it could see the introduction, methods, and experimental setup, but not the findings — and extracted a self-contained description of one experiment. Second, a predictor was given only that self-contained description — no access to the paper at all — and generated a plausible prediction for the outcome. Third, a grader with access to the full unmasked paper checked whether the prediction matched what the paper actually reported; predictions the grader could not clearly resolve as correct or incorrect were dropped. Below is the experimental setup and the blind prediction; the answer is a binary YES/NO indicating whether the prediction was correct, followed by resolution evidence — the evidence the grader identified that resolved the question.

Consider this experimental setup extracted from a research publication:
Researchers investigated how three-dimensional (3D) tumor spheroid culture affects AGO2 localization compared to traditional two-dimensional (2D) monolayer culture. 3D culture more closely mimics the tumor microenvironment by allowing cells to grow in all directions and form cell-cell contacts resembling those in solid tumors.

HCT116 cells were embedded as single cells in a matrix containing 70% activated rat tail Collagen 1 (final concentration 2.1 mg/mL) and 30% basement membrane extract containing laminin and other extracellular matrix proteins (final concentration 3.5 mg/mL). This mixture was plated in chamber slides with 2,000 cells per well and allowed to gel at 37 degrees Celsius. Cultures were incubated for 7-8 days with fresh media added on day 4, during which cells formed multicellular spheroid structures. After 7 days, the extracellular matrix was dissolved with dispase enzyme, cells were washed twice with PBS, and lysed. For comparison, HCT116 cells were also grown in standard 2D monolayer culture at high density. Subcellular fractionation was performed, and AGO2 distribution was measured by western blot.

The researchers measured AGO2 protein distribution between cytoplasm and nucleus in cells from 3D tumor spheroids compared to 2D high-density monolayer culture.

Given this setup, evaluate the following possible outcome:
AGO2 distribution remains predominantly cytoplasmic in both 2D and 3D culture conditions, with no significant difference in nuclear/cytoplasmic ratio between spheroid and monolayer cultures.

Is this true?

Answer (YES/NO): NO